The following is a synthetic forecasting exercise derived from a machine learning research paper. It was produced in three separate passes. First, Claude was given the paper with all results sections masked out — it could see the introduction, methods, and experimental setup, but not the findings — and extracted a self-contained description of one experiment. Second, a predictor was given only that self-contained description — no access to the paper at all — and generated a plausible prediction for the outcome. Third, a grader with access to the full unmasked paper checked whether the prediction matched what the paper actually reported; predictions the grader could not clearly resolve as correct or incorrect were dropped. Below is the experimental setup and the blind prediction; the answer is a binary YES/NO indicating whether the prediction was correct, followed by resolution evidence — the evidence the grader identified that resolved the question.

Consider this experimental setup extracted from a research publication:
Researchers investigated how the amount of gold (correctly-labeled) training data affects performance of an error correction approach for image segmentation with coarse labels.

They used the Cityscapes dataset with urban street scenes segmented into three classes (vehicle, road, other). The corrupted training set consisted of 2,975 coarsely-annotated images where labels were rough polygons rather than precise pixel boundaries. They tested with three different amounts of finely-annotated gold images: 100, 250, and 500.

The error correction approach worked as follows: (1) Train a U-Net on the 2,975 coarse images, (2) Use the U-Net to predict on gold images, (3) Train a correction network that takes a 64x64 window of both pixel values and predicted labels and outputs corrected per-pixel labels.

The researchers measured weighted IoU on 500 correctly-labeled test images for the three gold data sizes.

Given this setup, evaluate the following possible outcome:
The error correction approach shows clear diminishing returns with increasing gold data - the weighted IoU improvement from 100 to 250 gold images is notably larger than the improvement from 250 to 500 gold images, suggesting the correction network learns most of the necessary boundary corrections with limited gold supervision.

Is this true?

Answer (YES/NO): NO